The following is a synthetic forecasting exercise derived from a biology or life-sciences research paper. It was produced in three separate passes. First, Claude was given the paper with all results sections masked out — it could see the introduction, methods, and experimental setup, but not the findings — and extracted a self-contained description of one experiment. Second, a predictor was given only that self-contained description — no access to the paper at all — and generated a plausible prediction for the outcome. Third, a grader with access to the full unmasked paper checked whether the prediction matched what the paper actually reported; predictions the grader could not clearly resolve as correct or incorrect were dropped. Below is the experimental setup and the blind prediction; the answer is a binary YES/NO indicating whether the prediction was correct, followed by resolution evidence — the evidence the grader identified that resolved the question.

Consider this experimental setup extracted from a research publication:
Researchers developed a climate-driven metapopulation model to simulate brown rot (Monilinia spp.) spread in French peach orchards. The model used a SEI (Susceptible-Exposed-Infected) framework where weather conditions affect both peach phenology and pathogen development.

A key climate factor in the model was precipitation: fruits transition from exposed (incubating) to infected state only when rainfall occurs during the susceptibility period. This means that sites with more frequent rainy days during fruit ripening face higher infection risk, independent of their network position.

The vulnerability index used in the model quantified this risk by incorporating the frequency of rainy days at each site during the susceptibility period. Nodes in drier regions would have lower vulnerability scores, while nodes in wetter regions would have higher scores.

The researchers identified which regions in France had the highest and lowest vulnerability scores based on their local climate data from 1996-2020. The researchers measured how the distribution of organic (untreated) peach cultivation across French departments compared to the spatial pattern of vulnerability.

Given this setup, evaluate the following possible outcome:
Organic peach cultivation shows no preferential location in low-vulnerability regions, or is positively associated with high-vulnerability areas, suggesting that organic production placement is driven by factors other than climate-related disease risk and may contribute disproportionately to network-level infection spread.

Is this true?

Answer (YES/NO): NO